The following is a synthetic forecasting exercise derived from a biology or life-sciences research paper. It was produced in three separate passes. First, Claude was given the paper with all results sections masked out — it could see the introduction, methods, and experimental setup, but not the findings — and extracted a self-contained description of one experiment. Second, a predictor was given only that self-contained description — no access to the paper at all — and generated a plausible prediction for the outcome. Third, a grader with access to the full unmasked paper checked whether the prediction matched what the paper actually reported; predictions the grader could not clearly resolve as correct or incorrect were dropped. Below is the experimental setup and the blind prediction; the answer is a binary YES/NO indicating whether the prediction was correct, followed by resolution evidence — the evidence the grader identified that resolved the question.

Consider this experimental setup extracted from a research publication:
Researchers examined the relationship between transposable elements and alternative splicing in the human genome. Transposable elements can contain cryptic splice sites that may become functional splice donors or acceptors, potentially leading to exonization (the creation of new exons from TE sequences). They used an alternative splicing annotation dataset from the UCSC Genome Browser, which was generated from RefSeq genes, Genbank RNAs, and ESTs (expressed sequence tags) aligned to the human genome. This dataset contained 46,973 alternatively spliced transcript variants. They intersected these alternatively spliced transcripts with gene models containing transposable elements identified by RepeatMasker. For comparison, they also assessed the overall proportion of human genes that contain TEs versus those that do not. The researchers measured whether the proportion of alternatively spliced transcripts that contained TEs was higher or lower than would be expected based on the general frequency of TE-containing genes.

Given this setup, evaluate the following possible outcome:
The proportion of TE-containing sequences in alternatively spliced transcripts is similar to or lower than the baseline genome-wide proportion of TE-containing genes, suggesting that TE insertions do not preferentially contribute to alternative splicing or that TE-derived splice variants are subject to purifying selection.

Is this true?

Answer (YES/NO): NO